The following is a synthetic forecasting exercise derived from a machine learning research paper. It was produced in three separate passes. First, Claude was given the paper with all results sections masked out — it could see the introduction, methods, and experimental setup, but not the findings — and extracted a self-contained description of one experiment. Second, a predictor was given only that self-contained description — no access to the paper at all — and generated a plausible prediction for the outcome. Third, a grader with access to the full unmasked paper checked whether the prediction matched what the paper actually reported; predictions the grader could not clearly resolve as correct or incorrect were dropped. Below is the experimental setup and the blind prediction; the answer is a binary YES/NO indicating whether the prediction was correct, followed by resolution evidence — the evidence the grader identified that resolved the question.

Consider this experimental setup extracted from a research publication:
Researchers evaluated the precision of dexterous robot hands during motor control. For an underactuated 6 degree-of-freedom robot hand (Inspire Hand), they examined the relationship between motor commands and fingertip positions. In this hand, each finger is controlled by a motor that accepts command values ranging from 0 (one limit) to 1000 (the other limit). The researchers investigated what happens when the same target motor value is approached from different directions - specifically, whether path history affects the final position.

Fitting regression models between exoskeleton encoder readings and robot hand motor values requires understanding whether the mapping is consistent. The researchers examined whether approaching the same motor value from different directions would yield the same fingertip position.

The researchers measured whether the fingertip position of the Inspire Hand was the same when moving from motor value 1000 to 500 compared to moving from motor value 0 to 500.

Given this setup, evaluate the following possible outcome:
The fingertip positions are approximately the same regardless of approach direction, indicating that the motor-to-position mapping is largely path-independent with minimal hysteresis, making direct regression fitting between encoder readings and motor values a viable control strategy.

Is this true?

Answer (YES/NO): NO